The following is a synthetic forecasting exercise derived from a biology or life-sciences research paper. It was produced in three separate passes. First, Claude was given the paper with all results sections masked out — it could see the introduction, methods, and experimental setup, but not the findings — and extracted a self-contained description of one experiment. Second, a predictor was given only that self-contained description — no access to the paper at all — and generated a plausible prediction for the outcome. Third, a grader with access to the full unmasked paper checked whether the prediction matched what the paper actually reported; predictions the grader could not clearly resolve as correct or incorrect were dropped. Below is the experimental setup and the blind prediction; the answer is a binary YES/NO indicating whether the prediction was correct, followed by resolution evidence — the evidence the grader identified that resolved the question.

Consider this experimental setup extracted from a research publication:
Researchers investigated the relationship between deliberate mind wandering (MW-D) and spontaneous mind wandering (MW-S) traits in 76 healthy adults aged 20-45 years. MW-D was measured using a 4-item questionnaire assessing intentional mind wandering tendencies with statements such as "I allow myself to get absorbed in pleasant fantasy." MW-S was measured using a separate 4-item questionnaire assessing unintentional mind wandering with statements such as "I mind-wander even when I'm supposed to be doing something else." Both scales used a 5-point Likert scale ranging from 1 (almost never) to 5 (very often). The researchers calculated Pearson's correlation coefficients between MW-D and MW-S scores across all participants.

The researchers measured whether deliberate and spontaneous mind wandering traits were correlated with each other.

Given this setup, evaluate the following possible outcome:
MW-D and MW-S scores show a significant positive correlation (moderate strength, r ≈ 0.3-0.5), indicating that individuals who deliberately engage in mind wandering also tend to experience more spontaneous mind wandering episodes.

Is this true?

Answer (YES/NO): YES